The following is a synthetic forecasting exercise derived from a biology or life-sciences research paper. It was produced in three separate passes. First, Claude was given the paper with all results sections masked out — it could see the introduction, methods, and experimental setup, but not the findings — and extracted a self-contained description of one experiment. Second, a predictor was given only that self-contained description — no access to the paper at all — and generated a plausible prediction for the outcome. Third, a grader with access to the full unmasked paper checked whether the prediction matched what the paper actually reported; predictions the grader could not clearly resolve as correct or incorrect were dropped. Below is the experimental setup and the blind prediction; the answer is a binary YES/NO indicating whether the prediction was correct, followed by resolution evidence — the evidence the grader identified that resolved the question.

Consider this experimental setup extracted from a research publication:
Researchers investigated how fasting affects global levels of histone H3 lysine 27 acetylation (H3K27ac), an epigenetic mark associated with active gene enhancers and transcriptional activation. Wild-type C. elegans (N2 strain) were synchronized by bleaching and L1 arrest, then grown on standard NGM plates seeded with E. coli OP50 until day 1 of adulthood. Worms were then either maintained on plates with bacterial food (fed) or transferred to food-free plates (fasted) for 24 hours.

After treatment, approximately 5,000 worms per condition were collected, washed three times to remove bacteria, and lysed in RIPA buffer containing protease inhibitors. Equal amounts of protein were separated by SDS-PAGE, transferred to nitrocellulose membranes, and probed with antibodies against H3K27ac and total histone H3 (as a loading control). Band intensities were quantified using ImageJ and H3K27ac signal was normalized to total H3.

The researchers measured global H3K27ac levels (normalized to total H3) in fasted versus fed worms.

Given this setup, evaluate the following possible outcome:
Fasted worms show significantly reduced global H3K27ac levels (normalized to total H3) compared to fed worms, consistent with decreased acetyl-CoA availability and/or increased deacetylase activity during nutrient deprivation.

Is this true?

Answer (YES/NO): NO